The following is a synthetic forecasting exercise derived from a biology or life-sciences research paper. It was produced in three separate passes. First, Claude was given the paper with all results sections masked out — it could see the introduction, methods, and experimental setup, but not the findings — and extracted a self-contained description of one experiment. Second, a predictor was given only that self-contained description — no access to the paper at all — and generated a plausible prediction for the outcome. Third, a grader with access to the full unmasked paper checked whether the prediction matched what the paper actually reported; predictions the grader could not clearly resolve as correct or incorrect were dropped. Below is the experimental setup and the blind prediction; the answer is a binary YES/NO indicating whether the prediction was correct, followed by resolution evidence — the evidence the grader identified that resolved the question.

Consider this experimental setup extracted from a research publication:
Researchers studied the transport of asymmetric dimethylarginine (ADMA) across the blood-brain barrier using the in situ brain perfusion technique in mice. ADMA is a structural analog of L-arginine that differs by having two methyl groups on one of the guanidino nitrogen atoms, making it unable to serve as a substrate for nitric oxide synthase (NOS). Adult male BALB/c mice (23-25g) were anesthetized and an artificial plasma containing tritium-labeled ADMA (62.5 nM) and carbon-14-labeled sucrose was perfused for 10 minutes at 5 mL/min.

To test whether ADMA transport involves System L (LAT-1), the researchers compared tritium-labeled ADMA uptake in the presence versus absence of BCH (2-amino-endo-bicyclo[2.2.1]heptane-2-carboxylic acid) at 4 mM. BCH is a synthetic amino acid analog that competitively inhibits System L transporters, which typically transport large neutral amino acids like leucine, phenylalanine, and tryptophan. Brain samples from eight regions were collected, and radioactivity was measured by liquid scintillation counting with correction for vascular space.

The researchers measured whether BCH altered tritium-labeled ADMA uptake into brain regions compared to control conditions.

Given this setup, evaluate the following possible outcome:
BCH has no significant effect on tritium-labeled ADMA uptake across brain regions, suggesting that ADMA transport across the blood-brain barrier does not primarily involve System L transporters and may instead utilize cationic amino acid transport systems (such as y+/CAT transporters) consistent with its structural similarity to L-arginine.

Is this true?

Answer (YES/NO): NO